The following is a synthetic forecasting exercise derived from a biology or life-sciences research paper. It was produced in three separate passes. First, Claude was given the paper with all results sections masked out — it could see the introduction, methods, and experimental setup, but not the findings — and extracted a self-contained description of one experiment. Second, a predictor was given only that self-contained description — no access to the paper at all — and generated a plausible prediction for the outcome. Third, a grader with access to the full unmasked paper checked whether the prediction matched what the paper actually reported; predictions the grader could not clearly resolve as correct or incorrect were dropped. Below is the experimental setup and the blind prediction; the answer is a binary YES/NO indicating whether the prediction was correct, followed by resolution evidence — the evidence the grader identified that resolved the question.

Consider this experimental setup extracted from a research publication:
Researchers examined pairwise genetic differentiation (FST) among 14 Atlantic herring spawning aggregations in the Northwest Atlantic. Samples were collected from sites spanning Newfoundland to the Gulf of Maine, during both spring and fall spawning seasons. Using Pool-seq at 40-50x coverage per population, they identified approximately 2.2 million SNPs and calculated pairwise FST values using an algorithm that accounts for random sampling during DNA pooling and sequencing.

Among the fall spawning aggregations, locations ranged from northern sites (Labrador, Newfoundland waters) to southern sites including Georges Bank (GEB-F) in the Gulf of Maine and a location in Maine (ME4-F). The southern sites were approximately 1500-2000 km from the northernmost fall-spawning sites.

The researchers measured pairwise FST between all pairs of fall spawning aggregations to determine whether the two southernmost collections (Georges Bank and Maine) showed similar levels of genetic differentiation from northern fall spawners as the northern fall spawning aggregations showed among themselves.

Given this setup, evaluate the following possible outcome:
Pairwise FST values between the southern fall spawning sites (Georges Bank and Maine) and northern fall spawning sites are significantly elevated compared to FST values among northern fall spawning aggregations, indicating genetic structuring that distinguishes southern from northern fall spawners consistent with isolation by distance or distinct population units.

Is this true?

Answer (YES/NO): YES